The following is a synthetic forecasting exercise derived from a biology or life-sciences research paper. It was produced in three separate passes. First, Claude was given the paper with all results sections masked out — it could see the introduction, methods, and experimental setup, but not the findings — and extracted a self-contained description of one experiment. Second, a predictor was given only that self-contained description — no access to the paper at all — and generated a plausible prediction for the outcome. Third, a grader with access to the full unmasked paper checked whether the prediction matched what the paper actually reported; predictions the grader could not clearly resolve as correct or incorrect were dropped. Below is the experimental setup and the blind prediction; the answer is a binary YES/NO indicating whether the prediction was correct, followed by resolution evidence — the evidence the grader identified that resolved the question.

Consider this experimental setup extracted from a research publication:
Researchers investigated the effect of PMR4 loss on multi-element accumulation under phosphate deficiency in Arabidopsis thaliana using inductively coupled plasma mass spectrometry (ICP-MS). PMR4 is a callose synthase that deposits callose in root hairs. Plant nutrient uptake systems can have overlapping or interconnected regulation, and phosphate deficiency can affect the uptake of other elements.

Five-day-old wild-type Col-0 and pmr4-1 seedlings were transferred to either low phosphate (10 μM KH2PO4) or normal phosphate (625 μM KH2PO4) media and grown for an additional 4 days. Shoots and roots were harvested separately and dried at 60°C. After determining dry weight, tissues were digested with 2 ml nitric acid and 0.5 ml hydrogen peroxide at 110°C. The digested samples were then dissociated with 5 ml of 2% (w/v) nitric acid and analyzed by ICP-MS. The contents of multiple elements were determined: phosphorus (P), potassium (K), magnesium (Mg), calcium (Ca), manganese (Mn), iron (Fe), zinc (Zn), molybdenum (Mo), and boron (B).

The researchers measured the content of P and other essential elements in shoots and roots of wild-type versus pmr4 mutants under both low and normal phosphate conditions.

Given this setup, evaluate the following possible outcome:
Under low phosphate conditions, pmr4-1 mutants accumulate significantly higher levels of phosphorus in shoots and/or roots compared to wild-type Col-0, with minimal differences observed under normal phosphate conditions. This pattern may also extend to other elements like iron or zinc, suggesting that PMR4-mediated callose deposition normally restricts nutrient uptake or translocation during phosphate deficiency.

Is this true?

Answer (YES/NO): NO